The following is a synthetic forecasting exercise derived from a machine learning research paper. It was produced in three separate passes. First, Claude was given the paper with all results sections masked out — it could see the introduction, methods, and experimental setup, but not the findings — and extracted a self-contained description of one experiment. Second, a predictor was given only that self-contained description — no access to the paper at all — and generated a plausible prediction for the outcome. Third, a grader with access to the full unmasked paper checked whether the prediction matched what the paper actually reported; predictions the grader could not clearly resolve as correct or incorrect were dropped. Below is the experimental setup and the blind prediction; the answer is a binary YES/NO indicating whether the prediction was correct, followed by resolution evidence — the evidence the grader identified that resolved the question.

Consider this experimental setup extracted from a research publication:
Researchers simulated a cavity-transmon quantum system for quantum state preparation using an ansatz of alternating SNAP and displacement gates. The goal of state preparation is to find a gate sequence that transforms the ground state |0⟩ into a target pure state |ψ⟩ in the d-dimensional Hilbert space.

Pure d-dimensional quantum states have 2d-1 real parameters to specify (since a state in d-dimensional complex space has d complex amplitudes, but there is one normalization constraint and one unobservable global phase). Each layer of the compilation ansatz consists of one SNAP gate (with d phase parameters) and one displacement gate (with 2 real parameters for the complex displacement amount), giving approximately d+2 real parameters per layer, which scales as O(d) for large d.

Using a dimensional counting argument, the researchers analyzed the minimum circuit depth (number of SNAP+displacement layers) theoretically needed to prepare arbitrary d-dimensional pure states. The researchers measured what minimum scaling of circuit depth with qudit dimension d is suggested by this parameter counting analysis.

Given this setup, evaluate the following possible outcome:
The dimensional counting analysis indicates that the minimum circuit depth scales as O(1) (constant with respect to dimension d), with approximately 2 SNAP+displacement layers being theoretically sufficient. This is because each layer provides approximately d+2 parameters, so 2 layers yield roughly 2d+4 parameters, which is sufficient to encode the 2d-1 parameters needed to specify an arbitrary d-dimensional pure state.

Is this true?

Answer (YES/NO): YES